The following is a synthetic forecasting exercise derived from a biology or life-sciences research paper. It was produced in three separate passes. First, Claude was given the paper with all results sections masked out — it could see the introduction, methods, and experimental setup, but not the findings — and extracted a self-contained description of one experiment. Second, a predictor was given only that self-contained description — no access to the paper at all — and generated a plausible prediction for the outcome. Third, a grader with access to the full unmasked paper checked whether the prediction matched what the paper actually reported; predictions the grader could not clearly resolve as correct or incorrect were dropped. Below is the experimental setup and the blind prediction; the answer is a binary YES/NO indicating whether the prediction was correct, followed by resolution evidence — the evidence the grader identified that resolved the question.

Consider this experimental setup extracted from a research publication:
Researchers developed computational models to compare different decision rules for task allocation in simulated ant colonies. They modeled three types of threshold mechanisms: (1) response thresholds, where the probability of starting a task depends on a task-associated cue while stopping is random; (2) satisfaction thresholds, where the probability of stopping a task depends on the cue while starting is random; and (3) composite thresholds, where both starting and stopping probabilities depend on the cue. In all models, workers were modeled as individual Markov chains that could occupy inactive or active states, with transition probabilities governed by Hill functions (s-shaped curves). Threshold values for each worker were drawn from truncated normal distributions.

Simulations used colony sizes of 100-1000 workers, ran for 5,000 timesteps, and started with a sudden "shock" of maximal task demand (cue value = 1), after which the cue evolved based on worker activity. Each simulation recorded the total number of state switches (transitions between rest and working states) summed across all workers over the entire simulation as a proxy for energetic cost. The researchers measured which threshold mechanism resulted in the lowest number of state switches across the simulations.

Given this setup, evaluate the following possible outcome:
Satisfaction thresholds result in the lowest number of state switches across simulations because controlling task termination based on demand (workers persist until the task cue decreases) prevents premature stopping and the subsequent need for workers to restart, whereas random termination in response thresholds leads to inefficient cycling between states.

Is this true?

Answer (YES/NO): YES